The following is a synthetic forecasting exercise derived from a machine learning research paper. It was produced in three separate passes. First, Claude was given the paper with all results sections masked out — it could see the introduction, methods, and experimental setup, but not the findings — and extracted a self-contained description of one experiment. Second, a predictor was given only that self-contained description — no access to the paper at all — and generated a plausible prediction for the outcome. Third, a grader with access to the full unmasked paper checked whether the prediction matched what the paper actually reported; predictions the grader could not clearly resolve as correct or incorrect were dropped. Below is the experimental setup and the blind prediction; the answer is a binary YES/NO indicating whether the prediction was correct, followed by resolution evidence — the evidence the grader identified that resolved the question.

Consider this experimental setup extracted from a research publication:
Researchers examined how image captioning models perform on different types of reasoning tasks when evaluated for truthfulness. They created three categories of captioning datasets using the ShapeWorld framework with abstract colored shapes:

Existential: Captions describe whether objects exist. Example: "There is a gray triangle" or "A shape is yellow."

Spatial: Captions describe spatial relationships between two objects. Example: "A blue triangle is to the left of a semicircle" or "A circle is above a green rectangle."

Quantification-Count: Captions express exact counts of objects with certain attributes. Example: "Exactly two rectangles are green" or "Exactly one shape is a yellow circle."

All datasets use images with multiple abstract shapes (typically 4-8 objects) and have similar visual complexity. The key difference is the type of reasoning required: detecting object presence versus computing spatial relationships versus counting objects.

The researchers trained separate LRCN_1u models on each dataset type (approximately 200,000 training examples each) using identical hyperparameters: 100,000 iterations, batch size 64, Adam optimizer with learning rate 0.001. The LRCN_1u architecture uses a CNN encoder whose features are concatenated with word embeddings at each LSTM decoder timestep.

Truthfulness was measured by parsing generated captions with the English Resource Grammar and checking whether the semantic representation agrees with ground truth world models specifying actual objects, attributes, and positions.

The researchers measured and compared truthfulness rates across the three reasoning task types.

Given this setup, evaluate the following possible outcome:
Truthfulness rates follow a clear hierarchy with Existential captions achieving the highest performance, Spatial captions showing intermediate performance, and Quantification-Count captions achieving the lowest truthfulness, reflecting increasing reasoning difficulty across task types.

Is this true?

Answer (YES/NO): YES